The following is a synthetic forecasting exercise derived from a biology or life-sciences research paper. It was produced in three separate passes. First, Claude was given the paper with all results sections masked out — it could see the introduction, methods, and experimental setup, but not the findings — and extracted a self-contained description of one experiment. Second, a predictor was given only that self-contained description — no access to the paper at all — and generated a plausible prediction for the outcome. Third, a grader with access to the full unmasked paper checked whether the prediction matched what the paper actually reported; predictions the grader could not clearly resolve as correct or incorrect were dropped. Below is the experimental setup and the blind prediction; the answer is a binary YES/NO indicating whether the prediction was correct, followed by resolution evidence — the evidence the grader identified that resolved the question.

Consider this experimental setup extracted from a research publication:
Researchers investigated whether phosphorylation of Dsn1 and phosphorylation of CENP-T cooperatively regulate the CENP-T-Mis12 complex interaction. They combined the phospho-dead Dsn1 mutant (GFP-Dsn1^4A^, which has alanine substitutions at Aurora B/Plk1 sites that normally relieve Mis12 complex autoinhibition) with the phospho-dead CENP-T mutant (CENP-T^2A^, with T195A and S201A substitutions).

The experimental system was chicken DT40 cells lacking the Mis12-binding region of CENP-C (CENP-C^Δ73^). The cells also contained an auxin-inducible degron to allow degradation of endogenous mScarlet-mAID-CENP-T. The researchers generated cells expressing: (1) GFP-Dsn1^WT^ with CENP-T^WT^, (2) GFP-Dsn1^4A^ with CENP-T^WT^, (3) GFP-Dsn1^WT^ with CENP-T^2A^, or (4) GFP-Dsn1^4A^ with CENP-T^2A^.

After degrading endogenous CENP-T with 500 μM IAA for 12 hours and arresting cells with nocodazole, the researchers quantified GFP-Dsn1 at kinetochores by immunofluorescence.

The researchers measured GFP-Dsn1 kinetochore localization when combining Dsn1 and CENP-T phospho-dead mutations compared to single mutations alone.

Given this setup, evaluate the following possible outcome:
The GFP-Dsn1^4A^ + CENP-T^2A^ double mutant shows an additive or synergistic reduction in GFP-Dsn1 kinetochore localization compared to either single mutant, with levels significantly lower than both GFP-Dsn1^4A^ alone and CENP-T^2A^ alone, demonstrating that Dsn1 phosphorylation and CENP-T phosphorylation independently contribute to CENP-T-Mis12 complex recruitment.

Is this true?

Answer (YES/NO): YES